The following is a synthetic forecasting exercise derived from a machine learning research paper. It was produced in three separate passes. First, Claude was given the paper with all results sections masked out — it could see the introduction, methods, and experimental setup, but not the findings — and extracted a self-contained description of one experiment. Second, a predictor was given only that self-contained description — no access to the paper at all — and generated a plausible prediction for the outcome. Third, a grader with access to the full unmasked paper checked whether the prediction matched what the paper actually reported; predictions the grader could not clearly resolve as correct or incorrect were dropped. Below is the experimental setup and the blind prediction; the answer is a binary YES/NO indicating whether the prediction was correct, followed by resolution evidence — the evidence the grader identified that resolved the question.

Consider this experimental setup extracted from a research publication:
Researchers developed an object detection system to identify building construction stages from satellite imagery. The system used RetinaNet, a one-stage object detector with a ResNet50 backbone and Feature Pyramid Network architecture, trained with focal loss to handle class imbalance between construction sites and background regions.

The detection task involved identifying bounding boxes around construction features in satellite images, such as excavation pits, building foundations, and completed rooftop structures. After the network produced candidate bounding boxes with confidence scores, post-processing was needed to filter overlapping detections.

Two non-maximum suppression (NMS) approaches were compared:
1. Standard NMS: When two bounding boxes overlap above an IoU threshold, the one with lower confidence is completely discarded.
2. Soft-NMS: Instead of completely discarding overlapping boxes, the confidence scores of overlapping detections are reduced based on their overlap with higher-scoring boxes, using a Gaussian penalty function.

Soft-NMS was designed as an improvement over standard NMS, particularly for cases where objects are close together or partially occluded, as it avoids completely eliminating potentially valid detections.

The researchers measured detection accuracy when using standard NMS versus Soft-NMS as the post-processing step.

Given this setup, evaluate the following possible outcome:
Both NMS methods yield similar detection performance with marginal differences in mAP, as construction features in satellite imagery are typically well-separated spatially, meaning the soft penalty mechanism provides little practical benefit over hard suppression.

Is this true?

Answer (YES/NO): NO